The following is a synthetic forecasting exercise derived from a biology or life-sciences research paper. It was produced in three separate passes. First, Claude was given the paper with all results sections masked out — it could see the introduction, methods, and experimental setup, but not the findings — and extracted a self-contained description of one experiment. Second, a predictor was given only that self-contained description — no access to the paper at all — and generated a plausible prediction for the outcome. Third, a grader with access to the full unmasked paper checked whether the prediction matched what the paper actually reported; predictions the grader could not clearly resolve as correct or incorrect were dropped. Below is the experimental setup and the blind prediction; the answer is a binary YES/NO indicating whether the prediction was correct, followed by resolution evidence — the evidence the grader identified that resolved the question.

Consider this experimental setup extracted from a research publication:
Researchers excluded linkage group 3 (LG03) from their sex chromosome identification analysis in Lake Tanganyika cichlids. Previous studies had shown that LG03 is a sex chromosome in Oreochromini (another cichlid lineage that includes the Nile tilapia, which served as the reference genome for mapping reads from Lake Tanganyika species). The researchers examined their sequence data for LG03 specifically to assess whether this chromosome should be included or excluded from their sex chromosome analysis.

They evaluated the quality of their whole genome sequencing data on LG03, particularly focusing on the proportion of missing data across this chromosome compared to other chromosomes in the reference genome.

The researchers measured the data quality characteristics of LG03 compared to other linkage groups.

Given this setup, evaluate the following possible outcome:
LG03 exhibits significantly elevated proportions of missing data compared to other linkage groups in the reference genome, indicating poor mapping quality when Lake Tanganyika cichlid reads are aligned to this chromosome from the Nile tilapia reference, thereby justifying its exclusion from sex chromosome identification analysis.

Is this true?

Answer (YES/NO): YES